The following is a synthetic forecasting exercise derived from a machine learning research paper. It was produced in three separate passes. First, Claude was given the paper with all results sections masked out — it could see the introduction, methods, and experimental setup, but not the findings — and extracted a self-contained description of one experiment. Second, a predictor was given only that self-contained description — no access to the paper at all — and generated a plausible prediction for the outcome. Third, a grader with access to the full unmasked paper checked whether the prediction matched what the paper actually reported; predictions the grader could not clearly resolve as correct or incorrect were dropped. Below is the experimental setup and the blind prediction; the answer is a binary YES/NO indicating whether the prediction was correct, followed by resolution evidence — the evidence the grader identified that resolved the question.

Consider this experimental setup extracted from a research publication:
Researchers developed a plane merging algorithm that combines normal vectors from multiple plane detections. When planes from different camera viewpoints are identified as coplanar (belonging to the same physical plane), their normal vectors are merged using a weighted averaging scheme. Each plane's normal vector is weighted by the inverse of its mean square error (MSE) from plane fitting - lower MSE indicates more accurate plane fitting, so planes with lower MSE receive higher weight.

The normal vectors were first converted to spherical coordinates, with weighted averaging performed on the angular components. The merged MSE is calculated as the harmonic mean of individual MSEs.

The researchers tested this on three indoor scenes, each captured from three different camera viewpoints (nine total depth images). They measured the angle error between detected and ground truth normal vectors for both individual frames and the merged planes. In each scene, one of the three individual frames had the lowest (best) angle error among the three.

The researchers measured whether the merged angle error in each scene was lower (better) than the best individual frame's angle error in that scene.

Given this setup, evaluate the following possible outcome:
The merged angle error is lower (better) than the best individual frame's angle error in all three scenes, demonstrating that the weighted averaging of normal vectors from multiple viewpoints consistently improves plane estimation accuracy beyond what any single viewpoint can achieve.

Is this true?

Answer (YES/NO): NO